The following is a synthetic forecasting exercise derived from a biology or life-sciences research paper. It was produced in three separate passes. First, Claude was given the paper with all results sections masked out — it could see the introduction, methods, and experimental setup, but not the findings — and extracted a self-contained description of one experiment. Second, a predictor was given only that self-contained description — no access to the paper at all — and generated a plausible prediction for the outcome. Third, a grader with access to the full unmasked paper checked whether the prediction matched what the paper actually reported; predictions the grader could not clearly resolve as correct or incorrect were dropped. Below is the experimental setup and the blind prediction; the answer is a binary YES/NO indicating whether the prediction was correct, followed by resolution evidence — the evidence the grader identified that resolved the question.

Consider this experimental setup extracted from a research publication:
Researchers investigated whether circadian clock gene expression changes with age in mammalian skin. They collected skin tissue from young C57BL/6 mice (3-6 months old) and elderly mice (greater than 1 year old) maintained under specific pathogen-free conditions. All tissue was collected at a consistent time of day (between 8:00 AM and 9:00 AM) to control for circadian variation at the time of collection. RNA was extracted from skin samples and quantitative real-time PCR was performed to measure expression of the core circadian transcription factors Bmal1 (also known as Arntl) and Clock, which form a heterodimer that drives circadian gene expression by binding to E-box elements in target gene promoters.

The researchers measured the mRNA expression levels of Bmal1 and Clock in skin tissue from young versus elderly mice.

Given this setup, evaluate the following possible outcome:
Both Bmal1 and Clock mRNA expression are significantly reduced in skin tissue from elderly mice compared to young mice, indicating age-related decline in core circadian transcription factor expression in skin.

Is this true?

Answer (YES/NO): YES